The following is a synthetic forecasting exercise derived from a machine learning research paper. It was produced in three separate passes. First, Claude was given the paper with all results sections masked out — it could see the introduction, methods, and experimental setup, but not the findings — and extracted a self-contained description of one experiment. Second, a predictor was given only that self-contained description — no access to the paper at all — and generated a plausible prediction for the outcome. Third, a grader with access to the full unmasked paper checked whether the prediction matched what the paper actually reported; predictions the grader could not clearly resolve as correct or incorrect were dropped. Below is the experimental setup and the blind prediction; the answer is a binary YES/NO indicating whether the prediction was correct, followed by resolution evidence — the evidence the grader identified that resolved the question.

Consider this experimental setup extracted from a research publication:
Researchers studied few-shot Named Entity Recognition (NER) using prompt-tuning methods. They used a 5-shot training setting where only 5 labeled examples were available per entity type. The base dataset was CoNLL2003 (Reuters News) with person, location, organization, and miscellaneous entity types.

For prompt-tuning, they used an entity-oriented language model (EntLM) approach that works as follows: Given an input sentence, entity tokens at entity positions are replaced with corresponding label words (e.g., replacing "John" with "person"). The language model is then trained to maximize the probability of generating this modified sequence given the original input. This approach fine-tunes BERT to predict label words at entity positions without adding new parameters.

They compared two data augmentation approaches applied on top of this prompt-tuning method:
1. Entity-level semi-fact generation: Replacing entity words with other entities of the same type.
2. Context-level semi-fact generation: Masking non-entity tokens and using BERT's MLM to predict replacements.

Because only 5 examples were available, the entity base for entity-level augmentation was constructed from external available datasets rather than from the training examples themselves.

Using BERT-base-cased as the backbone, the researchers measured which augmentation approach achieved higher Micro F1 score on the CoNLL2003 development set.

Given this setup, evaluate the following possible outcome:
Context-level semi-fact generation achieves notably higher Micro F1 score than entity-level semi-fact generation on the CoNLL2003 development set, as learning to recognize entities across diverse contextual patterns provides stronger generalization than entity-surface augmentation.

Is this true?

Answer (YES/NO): YES